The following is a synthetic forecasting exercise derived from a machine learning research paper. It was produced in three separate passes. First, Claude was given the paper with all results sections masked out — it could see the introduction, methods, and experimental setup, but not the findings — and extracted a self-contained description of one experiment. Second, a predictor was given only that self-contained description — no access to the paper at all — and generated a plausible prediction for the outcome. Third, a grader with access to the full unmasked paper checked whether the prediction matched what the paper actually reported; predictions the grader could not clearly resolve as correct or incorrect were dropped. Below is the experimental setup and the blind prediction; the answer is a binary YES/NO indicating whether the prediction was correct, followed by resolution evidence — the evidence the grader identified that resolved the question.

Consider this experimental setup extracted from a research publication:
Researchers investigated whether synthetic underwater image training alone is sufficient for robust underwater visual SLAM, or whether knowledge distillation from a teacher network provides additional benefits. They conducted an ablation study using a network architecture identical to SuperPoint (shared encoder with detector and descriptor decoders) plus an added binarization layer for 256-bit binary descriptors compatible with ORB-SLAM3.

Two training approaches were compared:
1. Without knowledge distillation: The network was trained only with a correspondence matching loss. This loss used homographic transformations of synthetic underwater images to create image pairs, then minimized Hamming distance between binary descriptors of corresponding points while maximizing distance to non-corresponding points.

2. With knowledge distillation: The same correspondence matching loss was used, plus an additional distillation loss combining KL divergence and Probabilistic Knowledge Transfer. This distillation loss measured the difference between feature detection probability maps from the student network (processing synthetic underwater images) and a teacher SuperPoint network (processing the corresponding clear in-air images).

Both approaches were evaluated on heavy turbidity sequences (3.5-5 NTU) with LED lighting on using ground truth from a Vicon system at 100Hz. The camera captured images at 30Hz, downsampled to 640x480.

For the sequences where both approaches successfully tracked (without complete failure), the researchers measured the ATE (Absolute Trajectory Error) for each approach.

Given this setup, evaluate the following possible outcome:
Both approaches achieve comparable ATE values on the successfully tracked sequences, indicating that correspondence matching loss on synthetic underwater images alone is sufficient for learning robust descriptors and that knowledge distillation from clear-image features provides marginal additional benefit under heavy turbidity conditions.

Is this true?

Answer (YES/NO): NO